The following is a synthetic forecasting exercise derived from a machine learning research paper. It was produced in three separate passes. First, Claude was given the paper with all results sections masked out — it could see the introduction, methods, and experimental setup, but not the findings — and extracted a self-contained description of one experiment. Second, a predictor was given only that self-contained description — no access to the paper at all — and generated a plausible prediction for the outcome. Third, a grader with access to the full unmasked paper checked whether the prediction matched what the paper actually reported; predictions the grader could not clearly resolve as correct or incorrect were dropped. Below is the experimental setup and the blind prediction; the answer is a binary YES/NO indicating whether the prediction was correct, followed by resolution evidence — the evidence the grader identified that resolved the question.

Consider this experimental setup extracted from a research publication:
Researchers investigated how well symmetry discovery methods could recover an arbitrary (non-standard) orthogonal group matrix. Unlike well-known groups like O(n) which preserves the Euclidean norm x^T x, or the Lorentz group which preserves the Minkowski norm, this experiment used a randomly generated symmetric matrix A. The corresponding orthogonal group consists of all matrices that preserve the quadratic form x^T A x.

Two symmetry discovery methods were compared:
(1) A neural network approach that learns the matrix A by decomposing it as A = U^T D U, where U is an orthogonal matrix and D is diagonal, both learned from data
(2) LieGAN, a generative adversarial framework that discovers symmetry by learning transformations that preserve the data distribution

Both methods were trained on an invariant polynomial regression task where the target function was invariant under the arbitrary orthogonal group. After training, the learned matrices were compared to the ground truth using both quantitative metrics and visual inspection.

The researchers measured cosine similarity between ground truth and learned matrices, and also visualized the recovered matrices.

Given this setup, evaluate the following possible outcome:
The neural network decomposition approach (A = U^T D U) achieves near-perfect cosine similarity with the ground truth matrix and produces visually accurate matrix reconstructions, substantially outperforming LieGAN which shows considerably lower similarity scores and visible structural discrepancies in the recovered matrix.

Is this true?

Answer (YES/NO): NO